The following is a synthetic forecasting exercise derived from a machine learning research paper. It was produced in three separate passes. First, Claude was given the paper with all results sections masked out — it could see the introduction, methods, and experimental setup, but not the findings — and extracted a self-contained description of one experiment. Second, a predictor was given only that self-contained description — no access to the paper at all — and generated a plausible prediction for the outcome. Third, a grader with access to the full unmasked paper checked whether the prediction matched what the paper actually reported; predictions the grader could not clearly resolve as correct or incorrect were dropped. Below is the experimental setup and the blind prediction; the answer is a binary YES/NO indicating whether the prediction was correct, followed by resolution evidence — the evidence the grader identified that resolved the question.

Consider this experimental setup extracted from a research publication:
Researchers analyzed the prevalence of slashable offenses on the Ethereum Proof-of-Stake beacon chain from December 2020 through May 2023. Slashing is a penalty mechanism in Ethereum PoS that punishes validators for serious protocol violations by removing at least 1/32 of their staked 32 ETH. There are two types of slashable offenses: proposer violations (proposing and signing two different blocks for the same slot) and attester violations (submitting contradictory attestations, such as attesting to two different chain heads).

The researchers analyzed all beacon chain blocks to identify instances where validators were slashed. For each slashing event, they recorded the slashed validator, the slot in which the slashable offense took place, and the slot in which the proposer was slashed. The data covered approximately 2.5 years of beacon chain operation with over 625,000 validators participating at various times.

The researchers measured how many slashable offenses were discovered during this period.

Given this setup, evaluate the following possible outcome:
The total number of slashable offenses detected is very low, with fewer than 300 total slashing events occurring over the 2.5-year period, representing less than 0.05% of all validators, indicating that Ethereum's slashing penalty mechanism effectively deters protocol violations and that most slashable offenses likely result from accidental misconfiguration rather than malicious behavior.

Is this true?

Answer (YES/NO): NO